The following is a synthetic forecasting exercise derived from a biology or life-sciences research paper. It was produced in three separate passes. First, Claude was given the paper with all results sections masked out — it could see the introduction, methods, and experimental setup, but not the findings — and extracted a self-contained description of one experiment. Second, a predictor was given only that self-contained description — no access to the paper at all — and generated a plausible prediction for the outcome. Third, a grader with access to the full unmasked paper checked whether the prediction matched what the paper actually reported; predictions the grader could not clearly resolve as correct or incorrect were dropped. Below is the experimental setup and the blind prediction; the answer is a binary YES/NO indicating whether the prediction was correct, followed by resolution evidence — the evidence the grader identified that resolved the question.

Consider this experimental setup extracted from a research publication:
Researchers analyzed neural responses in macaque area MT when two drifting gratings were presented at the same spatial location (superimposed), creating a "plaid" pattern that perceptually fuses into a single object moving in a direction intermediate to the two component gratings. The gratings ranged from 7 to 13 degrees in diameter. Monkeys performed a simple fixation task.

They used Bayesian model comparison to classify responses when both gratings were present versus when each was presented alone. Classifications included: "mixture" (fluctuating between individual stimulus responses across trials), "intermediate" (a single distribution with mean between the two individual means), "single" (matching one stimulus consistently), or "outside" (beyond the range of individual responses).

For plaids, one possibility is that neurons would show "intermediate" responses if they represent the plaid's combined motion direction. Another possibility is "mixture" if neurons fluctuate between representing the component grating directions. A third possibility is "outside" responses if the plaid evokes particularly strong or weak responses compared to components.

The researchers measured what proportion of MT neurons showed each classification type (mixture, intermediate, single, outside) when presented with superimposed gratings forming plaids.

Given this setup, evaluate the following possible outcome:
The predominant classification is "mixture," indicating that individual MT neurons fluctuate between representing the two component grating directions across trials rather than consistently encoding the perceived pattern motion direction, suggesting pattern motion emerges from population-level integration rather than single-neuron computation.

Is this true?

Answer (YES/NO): NO